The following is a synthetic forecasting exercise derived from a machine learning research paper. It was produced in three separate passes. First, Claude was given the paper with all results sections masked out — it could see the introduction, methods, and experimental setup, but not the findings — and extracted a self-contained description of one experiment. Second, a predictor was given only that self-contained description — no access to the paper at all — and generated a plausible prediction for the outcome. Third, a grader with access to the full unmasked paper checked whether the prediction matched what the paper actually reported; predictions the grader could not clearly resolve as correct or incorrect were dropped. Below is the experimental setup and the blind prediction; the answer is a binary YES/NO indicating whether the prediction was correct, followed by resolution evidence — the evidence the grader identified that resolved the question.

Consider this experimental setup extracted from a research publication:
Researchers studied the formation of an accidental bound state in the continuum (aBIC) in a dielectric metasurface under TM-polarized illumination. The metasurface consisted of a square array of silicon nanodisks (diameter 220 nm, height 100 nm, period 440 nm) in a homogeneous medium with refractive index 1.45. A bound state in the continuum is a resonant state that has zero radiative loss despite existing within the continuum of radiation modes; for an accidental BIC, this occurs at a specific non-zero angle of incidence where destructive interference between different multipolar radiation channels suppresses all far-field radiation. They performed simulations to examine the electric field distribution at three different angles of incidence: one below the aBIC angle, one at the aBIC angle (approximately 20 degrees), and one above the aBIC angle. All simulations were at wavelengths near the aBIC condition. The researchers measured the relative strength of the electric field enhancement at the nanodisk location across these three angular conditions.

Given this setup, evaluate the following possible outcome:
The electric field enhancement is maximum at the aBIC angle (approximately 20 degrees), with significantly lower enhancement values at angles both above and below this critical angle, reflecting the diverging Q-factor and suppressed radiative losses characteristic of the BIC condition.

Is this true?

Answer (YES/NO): NO